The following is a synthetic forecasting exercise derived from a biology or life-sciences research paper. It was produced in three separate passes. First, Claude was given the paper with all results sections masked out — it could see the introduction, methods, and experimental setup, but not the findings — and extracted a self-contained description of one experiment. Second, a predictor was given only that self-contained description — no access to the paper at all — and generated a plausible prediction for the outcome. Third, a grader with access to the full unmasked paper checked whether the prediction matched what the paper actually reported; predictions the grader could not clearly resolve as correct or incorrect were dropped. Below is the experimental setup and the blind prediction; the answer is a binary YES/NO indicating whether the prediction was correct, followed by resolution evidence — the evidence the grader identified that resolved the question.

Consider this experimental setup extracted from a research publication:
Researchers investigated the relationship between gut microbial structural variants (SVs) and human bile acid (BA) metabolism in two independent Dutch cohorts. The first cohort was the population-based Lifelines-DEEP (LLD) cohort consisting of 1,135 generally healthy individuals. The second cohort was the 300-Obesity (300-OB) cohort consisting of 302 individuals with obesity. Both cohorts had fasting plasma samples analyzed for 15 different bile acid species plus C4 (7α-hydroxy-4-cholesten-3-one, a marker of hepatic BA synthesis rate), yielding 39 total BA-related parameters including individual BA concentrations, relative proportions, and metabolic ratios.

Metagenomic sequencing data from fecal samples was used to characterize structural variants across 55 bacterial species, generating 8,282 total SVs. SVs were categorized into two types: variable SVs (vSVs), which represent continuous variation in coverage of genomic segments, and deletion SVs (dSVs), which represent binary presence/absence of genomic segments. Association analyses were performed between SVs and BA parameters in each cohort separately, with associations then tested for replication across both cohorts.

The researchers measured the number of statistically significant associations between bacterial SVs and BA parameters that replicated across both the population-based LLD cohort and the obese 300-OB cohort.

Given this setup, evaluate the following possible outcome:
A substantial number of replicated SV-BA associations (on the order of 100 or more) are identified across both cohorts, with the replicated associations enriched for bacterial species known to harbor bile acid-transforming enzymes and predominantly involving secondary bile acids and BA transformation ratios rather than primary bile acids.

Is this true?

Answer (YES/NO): NO